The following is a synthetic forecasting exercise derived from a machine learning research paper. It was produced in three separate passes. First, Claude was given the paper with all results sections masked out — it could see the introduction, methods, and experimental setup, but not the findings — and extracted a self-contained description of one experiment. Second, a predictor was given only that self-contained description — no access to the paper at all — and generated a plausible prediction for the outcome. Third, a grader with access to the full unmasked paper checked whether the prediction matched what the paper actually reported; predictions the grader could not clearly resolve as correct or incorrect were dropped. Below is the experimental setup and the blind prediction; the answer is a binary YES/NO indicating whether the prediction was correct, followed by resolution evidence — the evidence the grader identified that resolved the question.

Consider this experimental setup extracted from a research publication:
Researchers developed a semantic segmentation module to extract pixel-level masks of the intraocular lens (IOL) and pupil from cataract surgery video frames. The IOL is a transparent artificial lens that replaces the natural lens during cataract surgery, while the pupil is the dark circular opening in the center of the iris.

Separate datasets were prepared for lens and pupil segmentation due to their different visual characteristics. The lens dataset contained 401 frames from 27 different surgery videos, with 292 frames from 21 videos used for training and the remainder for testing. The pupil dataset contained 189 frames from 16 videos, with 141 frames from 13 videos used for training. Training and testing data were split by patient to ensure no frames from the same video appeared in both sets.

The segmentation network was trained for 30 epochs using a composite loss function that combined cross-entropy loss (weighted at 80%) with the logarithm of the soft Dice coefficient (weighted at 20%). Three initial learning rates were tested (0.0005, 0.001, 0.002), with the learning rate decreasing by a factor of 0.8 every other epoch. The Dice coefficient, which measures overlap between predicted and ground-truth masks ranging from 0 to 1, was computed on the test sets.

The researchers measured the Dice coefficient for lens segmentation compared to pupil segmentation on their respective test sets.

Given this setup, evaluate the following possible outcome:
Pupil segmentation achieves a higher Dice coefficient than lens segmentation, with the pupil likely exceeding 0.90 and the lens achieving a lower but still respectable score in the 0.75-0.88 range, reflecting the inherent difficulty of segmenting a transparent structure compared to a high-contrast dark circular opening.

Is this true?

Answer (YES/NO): NO